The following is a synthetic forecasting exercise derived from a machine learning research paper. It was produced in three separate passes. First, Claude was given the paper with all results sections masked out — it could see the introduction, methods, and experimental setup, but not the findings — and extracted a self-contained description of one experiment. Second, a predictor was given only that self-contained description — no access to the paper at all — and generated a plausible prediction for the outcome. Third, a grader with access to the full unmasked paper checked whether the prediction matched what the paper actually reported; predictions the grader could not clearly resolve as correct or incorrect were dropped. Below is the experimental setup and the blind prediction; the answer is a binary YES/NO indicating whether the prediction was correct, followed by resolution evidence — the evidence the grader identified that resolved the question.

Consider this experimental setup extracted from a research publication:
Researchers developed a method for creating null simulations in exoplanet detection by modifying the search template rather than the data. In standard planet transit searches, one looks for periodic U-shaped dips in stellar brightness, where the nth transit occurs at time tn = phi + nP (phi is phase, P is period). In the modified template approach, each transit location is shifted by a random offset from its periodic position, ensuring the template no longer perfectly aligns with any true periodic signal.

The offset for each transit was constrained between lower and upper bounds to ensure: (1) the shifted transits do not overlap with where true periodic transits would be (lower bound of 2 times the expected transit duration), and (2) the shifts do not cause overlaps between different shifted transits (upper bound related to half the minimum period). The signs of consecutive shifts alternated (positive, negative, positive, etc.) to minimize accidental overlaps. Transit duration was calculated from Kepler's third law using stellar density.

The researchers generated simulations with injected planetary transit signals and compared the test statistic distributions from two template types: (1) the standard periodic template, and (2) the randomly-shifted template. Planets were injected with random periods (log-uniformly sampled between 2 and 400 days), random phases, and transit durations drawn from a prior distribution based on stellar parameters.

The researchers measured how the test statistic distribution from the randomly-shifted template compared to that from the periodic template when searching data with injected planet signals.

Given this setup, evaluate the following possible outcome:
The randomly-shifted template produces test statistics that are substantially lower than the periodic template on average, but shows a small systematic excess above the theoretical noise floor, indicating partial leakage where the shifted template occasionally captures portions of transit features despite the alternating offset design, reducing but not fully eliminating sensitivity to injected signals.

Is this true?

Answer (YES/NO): NO